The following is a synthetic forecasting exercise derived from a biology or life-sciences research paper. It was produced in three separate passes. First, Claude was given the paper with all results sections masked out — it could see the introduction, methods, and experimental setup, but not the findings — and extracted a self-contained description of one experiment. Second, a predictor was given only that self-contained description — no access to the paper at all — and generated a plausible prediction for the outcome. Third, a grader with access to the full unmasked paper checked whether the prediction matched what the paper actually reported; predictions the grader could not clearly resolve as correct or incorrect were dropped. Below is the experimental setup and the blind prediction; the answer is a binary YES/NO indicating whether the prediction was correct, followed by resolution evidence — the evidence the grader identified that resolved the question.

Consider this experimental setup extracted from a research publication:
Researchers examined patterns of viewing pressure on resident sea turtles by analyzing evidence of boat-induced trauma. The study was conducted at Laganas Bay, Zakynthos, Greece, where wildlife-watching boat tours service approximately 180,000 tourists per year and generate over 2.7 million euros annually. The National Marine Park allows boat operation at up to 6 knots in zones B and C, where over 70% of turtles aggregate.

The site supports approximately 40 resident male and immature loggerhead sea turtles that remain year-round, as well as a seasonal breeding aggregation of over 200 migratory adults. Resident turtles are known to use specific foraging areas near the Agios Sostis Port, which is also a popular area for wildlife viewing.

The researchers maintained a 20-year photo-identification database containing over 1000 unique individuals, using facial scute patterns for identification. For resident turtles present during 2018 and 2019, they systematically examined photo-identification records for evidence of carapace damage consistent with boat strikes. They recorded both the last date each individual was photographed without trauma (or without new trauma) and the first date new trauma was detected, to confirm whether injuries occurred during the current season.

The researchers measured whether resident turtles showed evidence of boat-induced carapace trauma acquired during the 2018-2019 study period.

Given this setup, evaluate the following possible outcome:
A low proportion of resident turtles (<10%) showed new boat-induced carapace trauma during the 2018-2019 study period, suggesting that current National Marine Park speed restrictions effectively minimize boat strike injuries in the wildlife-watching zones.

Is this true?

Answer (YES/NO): NO